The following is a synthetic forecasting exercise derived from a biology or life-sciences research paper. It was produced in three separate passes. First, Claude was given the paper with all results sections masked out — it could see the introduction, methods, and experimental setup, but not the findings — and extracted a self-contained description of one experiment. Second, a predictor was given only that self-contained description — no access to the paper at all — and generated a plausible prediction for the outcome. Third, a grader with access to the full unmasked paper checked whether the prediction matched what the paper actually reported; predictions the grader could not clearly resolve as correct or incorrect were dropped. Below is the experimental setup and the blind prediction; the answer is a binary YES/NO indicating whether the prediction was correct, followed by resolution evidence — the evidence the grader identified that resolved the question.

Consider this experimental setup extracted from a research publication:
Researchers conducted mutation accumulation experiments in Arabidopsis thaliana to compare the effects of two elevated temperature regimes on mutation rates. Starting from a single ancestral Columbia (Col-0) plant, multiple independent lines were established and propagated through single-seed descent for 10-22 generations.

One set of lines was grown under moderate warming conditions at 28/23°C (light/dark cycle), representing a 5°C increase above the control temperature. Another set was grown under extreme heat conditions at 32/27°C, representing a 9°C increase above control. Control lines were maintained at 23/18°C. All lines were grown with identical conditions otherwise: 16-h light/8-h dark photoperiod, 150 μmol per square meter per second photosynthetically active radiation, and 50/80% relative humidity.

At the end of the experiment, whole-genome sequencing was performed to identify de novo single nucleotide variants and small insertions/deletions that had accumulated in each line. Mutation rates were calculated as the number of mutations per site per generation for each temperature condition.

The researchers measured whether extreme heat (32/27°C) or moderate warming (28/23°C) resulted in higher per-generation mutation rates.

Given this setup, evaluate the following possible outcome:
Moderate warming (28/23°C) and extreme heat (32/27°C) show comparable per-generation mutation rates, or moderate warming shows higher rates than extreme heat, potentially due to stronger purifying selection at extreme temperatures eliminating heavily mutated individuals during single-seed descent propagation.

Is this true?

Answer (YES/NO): NO